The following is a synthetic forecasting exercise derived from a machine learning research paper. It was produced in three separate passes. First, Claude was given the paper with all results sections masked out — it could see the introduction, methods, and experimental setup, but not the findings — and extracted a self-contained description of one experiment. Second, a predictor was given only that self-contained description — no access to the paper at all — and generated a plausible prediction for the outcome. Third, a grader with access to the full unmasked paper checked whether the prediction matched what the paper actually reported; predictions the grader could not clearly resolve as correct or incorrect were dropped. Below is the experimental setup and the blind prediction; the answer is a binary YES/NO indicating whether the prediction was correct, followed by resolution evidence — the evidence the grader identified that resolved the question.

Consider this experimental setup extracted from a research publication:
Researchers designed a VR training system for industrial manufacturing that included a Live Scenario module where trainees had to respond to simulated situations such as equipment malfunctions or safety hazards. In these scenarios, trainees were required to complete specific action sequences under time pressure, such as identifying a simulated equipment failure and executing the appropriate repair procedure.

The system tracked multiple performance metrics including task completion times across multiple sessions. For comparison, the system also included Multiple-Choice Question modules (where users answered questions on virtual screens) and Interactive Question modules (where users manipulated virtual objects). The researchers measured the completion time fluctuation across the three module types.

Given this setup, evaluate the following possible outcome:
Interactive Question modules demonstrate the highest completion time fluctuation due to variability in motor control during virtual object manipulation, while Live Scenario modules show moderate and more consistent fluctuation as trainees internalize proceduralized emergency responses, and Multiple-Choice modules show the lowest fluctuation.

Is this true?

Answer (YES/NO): NO